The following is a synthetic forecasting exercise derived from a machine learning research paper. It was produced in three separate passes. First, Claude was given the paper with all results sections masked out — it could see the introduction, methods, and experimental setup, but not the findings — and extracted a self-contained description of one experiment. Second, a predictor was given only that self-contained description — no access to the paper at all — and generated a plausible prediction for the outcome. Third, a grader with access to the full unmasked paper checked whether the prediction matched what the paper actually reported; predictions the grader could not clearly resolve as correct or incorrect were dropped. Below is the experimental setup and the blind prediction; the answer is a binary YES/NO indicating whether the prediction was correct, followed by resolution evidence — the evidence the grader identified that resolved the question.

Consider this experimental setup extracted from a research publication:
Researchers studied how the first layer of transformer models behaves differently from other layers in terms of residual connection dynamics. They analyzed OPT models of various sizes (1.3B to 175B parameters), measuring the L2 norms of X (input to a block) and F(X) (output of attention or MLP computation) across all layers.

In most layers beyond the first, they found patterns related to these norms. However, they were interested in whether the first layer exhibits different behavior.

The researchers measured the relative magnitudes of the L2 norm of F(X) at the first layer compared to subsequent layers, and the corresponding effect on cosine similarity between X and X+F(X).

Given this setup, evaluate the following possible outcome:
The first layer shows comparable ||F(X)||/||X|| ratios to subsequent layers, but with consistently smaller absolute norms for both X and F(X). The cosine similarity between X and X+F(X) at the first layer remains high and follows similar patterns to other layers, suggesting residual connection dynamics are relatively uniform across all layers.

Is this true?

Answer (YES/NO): NO